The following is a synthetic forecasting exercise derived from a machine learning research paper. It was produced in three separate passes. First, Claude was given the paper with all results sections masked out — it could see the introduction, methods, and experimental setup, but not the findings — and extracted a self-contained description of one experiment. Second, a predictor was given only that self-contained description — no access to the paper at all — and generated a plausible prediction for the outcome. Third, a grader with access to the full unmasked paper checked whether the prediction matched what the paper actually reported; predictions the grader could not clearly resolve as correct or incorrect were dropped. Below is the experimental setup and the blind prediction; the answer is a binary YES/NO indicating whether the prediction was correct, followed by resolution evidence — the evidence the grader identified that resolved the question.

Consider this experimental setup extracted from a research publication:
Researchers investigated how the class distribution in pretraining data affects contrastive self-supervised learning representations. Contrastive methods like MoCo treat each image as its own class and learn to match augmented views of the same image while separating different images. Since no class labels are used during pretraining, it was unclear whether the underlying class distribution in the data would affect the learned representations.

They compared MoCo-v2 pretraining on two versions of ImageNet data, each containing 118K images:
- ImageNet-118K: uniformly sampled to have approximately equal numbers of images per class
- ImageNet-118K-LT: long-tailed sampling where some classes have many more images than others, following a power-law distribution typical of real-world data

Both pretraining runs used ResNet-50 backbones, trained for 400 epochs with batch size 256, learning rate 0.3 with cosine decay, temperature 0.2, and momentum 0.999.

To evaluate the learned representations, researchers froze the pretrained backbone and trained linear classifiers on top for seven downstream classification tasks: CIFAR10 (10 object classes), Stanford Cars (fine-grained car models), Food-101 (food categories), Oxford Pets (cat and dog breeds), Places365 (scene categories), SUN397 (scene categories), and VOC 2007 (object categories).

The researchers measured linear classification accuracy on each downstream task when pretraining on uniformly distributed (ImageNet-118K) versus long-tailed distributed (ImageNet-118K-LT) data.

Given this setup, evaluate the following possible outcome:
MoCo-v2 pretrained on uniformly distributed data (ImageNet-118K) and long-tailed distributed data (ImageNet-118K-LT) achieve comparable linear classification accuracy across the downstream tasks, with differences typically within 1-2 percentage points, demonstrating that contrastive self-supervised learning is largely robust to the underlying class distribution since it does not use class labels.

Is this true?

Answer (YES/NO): YES